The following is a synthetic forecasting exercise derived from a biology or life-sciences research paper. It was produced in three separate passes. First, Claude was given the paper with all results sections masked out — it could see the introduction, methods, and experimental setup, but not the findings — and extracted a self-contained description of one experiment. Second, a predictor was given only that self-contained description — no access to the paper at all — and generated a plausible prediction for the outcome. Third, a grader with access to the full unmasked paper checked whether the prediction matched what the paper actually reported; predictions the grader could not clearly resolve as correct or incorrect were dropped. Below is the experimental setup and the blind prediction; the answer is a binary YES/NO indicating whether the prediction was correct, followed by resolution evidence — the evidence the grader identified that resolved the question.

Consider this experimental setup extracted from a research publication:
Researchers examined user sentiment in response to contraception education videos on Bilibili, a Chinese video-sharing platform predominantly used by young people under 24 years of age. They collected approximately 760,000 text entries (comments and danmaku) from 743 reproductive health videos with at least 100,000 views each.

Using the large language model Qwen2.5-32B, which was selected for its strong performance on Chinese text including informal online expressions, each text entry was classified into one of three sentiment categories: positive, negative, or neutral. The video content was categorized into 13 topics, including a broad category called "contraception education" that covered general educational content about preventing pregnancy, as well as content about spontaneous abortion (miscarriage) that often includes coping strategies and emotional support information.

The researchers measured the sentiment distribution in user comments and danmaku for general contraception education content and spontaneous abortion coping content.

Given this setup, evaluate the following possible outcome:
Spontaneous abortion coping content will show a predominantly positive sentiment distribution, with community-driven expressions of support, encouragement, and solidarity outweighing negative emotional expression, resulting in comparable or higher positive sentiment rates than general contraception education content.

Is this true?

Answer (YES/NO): NO